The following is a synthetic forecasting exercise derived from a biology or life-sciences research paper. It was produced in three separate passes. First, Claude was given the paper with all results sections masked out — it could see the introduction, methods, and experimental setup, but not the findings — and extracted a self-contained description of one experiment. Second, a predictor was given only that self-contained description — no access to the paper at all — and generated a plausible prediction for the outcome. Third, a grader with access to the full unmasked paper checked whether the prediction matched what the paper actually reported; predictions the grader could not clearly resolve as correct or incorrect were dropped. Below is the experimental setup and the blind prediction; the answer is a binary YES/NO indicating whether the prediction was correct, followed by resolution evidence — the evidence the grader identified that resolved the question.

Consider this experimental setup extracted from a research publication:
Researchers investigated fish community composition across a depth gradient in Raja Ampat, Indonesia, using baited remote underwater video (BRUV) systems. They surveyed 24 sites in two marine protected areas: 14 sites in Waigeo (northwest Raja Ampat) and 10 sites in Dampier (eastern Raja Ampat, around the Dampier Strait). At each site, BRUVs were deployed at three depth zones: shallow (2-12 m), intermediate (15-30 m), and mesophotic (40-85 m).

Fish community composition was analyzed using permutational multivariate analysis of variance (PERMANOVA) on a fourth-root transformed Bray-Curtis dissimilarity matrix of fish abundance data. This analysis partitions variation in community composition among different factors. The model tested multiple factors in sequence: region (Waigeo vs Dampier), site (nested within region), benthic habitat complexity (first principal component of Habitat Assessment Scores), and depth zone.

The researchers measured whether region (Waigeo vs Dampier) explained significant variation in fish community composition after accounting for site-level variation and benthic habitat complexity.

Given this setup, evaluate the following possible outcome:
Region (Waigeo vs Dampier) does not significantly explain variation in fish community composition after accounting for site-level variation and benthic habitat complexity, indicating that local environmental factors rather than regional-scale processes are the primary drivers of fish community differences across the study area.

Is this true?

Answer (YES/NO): NO